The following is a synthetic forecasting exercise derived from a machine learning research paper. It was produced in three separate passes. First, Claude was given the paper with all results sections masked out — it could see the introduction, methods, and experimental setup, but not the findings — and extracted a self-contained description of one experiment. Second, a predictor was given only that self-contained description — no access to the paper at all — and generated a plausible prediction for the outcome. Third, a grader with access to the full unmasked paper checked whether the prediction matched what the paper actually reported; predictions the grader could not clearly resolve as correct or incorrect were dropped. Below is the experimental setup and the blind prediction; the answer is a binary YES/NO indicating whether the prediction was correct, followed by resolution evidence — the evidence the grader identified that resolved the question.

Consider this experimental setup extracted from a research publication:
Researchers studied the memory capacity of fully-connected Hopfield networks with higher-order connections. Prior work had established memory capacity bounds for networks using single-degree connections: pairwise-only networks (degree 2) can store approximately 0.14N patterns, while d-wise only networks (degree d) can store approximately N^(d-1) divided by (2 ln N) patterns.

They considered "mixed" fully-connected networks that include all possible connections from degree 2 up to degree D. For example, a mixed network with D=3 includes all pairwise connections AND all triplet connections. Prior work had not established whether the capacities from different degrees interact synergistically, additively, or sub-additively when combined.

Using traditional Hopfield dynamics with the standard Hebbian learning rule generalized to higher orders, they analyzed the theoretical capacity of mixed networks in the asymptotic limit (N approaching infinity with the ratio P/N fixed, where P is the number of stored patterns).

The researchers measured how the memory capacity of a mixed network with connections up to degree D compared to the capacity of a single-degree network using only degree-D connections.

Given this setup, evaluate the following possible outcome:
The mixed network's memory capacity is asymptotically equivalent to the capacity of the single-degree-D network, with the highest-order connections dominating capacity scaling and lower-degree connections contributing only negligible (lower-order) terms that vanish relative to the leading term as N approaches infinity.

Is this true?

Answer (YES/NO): NO